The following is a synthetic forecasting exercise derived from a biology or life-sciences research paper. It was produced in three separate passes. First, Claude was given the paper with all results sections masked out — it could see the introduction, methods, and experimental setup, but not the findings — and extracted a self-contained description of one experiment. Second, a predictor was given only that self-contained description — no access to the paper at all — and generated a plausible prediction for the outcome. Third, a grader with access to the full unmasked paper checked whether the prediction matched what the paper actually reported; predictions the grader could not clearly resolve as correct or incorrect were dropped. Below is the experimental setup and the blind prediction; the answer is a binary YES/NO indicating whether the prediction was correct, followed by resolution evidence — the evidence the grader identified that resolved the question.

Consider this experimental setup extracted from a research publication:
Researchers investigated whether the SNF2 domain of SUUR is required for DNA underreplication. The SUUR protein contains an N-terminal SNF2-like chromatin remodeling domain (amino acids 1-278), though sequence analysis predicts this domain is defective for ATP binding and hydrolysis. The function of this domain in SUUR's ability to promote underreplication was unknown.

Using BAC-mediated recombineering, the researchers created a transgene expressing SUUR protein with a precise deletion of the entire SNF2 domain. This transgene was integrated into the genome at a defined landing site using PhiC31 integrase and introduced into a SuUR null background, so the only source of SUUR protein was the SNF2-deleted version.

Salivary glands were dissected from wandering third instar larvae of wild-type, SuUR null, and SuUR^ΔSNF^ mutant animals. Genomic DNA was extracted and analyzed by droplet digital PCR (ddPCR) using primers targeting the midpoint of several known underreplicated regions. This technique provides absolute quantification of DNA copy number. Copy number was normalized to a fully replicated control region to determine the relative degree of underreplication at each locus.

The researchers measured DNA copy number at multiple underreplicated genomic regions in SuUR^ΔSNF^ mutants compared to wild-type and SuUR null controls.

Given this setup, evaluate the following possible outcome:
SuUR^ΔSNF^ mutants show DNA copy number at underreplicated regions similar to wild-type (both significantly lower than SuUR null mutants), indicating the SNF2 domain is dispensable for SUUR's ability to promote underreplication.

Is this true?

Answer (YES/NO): NO